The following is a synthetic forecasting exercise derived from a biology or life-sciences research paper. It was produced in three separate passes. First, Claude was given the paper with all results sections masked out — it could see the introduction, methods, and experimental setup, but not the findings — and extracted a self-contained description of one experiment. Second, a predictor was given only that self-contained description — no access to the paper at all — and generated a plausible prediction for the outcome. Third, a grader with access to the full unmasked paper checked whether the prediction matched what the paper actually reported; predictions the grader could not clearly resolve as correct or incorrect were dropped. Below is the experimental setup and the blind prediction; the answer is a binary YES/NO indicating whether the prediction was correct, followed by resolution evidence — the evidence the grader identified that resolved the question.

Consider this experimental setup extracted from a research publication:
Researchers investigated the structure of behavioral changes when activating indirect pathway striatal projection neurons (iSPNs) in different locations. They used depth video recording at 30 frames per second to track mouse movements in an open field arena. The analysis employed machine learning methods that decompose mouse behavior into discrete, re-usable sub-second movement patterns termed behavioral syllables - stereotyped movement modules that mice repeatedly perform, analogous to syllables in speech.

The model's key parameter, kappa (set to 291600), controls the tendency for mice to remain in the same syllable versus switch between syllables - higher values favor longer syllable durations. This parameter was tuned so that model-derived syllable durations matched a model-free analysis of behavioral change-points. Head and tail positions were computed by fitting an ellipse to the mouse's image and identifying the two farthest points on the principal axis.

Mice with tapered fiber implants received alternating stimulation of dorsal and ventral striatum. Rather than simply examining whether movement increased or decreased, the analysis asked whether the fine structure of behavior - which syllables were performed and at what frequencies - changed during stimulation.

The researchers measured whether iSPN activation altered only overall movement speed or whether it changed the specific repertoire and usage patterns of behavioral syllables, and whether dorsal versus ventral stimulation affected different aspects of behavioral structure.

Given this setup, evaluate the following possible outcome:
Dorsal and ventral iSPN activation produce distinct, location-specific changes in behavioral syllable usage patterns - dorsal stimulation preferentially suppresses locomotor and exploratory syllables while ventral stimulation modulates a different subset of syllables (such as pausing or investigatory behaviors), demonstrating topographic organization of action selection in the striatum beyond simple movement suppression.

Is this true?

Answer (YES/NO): NO